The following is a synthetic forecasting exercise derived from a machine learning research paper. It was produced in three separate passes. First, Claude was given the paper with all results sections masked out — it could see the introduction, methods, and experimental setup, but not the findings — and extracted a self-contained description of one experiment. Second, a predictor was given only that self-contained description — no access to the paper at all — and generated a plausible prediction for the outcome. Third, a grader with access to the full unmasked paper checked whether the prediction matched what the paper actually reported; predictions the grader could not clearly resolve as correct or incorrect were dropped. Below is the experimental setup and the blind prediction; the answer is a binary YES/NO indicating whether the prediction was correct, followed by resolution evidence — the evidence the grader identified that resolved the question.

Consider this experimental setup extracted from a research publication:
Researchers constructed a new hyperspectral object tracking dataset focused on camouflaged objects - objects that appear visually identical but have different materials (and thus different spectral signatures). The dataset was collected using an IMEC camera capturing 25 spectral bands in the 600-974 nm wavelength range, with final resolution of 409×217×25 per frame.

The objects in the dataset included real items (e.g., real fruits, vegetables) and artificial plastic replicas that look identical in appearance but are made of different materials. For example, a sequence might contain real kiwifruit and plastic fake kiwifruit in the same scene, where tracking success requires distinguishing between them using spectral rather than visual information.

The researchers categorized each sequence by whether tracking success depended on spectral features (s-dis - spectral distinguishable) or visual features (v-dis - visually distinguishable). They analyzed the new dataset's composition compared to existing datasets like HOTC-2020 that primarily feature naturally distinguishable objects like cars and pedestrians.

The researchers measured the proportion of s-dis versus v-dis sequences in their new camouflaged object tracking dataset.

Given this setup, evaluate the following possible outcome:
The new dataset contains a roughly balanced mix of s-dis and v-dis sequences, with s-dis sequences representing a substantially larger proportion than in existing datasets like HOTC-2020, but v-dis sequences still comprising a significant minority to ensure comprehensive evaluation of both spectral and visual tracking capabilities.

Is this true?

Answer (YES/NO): NO